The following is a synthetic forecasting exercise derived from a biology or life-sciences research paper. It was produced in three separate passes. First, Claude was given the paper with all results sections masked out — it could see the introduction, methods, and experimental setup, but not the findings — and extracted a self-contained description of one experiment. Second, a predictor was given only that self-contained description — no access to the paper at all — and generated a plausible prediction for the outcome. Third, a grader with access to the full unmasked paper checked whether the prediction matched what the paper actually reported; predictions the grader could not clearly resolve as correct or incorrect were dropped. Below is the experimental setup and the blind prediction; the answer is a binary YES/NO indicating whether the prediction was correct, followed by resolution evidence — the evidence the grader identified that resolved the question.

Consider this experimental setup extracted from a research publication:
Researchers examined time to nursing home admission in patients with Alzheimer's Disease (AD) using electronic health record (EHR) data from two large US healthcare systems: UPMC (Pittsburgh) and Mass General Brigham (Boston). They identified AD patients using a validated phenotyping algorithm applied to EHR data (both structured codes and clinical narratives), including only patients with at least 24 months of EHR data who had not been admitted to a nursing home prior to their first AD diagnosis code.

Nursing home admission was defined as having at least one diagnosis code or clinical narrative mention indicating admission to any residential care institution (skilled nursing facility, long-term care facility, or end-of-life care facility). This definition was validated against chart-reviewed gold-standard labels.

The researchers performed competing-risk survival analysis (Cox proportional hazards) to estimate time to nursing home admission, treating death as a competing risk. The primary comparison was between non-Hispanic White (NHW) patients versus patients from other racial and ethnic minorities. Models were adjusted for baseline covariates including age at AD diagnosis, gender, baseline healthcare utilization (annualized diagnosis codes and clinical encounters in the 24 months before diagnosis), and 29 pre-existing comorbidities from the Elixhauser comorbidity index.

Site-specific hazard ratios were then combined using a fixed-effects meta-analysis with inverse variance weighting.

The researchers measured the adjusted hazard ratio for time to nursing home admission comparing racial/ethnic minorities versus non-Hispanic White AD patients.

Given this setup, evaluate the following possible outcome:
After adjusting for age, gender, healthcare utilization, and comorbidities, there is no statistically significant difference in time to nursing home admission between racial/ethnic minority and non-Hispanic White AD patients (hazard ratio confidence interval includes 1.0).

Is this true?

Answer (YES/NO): YES